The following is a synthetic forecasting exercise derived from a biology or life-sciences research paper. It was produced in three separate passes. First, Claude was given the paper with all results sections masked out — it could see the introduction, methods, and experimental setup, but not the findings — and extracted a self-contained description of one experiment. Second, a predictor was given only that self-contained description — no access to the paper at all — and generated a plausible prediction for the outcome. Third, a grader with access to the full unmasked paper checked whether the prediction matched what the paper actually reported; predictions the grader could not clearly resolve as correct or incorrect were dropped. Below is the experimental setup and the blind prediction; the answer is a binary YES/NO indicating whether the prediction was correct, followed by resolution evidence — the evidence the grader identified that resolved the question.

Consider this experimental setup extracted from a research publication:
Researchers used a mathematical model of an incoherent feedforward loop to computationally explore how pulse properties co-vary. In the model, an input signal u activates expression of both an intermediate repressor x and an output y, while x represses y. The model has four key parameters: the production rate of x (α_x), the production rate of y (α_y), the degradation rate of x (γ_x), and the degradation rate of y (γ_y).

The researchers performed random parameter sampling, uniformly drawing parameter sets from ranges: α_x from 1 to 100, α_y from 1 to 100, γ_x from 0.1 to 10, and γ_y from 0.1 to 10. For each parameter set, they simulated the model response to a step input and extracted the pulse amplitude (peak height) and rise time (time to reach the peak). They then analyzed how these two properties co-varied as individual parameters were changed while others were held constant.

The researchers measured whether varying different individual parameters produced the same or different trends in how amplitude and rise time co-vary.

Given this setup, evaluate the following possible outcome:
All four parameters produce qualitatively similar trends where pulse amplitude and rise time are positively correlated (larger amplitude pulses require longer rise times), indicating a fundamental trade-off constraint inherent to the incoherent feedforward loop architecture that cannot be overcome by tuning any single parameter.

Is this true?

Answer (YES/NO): NO